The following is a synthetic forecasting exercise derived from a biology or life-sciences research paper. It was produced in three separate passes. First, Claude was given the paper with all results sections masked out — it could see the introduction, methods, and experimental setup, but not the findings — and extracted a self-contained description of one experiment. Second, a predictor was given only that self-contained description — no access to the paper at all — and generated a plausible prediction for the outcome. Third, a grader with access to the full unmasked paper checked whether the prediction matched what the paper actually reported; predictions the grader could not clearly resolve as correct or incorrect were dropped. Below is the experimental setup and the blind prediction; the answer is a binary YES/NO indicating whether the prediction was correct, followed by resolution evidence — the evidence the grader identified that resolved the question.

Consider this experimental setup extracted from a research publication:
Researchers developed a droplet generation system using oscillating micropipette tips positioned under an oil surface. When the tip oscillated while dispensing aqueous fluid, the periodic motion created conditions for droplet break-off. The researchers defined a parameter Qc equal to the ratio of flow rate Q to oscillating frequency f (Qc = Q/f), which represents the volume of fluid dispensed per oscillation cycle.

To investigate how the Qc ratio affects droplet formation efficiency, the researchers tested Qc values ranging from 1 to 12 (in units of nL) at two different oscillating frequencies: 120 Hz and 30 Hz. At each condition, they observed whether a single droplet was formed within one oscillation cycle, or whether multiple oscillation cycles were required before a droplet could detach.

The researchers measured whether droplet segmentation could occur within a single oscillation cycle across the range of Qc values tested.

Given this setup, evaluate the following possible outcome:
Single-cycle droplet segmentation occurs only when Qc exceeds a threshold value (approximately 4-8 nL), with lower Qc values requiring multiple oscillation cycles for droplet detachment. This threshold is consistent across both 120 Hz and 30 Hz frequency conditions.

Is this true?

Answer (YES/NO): NO